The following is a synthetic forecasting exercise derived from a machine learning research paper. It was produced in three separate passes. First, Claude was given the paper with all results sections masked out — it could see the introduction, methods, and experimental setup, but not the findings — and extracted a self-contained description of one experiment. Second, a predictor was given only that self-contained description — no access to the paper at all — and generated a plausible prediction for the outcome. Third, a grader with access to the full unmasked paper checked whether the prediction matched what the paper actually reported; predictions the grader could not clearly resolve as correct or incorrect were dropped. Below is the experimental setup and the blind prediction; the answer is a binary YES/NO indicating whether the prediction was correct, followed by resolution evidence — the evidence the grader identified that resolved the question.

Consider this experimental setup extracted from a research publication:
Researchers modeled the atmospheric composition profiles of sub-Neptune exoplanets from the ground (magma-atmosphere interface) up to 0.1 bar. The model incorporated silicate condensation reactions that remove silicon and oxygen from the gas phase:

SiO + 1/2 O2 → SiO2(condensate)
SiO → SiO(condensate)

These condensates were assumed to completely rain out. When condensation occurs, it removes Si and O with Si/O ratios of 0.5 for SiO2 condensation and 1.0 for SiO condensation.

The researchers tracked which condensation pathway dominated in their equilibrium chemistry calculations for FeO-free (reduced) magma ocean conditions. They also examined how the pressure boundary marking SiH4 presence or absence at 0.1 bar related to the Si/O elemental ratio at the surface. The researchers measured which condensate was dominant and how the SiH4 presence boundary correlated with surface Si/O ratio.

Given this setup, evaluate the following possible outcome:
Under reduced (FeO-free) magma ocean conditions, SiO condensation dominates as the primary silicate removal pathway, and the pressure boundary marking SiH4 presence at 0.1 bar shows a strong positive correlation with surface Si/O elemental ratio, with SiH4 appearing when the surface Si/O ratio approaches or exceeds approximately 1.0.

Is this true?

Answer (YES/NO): YES